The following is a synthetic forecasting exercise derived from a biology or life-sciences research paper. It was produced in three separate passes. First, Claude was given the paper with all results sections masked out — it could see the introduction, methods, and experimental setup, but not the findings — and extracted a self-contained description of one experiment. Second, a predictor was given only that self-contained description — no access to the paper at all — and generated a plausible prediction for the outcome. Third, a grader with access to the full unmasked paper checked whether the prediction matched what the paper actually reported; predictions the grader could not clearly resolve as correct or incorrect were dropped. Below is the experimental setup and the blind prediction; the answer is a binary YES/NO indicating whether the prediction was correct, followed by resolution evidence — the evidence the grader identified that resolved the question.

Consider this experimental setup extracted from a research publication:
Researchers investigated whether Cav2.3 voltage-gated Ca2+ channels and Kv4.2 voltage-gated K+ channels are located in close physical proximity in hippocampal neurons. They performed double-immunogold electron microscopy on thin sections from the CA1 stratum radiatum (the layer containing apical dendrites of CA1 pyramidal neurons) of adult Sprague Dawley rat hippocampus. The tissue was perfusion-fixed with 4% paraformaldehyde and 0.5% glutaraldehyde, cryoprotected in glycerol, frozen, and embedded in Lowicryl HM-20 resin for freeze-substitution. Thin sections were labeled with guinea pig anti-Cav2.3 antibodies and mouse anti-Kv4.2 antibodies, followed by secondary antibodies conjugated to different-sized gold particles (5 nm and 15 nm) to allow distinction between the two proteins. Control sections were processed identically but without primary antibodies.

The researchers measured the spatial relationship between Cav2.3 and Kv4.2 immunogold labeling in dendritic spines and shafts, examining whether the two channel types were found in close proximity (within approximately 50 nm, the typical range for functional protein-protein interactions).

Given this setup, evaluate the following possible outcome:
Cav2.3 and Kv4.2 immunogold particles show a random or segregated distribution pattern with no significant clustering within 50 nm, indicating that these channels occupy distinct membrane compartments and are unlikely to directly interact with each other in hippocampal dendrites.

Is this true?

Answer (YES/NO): NO